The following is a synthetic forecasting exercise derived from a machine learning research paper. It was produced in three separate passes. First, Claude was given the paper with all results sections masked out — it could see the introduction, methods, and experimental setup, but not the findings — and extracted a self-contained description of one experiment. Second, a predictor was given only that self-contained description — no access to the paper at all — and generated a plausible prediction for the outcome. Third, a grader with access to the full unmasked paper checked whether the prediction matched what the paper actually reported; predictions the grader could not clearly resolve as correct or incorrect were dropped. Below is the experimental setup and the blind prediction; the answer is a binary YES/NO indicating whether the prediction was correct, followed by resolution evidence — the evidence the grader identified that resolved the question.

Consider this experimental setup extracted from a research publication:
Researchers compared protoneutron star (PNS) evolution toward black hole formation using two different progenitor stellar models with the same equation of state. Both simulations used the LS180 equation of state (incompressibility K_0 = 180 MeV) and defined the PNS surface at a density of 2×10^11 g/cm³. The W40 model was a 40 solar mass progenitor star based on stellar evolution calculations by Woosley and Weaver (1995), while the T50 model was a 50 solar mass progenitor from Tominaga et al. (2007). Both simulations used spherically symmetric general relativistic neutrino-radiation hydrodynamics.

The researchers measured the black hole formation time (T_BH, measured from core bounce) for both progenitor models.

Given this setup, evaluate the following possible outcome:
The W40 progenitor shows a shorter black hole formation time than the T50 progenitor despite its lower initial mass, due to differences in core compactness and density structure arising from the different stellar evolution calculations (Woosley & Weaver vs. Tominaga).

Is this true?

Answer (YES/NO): NO